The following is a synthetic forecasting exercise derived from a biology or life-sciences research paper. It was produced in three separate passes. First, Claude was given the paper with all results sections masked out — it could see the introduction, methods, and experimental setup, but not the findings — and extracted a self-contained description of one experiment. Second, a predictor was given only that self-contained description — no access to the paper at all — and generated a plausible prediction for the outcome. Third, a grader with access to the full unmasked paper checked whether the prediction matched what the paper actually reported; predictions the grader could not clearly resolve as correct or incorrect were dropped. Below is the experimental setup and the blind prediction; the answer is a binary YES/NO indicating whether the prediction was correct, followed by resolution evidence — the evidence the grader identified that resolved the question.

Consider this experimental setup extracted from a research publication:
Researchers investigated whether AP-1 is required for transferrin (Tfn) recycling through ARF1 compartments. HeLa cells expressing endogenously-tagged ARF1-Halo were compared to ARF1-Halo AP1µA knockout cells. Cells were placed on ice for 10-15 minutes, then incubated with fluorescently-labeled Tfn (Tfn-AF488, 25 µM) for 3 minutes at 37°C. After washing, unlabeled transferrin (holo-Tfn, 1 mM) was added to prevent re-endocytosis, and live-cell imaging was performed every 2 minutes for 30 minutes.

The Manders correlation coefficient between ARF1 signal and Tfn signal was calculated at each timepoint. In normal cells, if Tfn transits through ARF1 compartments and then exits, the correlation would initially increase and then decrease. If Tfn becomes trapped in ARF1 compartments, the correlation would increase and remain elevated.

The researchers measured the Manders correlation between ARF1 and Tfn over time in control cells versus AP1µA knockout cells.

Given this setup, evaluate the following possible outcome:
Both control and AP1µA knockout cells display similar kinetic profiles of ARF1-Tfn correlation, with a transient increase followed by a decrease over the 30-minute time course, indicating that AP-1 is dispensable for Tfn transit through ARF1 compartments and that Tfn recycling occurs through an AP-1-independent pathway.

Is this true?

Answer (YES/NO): NO